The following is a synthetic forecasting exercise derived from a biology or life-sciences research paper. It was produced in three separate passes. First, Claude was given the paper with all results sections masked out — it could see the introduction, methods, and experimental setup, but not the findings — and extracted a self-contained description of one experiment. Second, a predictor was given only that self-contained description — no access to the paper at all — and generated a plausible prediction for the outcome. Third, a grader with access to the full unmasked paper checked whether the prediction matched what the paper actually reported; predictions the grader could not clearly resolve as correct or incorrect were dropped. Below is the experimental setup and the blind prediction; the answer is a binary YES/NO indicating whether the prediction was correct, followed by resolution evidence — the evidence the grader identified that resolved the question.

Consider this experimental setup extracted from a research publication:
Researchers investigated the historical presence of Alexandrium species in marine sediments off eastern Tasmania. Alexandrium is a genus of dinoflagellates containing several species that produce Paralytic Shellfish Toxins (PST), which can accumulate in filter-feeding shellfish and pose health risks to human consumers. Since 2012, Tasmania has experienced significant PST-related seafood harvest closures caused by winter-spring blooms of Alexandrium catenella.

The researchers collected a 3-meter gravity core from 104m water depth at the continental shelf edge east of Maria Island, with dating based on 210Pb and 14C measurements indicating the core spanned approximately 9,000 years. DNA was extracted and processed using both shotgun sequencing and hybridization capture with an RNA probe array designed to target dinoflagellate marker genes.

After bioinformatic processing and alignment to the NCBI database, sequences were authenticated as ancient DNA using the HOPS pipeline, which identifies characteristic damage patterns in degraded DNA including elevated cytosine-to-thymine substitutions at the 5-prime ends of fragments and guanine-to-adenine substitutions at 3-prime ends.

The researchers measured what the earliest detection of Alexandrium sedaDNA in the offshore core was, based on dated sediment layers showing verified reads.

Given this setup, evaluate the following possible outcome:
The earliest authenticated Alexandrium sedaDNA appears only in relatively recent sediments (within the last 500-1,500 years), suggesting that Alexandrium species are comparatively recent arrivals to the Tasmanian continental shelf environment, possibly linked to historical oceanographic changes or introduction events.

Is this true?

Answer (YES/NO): NO